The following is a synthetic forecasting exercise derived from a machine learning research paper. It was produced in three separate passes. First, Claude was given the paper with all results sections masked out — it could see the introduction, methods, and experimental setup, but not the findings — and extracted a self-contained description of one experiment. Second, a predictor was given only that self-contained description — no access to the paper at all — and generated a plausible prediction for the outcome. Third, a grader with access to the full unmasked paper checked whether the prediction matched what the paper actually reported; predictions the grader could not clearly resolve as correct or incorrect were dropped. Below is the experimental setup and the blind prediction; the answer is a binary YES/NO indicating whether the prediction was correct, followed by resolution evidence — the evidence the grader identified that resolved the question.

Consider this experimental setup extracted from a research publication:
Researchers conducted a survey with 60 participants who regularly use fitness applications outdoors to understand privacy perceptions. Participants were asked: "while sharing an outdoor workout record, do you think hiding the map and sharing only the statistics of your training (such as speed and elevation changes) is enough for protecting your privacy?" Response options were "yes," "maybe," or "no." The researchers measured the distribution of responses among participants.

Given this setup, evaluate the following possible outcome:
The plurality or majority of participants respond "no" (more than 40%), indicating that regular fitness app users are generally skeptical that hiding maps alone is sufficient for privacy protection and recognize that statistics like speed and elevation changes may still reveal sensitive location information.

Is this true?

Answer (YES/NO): NO